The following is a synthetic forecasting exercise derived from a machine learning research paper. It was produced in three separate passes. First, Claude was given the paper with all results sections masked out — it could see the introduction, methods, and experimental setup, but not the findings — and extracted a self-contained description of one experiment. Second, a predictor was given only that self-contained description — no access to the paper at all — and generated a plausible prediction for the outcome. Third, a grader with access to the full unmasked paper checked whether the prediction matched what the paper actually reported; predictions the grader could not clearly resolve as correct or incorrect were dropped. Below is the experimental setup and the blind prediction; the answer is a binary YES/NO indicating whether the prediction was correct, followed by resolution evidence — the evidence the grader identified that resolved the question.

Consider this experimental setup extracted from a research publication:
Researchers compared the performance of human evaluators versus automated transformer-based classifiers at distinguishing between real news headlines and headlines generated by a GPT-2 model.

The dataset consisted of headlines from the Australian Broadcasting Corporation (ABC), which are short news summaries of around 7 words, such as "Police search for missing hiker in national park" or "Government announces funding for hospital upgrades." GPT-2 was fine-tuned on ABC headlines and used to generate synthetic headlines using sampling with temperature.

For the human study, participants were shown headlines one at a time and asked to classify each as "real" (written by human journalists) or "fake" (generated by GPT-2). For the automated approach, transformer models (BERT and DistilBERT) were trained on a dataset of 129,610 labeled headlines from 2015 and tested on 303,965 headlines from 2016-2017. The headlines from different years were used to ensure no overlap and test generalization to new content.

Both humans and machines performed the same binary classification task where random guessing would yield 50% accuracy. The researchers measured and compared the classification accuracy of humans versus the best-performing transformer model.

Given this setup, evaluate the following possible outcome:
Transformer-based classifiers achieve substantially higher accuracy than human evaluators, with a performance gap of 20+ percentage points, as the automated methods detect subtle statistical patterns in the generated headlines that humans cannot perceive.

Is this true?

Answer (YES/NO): YES